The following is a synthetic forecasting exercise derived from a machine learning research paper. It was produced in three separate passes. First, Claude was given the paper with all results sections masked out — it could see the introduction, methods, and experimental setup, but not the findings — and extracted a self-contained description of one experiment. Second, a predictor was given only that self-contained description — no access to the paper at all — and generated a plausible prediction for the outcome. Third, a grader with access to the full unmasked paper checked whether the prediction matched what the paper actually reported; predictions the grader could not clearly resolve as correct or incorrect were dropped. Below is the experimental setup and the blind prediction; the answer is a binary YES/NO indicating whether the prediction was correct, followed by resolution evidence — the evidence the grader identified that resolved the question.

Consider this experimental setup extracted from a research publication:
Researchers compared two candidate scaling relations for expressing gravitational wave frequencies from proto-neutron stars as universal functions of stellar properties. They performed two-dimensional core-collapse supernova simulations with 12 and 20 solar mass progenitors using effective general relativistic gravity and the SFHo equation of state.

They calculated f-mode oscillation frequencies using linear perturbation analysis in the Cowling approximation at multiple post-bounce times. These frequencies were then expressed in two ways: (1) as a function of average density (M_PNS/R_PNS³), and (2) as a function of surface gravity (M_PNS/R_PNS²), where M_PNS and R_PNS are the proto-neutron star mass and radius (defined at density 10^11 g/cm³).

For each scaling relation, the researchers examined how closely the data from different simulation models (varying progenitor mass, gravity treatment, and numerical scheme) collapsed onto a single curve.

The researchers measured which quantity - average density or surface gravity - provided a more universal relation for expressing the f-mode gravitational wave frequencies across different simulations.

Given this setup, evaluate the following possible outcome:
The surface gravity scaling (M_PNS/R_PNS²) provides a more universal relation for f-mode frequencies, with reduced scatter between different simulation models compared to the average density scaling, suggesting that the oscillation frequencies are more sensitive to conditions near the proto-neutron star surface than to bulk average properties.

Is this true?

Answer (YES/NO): NO